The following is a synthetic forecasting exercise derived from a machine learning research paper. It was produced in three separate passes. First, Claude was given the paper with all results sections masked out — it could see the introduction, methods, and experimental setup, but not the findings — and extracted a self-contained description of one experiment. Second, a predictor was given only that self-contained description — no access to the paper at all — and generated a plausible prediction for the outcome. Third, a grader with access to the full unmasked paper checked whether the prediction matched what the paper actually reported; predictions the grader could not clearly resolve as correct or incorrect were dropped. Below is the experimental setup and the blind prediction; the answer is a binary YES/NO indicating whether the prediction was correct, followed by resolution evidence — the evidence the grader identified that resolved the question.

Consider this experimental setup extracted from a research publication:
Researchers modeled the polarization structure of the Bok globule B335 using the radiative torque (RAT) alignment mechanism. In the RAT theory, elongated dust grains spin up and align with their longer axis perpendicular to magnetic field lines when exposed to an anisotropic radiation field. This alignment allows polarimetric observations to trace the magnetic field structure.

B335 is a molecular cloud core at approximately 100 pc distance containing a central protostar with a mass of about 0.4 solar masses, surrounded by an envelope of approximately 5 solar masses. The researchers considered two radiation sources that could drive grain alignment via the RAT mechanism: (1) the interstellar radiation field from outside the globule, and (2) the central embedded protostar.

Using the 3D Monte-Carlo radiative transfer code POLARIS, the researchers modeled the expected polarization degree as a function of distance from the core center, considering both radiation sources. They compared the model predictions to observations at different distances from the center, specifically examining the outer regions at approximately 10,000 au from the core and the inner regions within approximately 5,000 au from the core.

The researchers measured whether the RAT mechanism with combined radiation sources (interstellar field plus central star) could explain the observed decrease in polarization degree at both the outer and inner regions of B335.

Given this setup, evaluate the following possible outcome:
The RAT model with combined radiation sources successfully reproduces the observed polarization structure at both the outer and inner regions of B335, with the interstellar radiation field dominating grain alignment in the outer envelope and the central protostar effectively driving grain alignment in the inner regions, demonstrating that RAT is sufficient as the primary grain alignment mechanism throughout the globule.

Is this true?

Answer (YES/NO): NO